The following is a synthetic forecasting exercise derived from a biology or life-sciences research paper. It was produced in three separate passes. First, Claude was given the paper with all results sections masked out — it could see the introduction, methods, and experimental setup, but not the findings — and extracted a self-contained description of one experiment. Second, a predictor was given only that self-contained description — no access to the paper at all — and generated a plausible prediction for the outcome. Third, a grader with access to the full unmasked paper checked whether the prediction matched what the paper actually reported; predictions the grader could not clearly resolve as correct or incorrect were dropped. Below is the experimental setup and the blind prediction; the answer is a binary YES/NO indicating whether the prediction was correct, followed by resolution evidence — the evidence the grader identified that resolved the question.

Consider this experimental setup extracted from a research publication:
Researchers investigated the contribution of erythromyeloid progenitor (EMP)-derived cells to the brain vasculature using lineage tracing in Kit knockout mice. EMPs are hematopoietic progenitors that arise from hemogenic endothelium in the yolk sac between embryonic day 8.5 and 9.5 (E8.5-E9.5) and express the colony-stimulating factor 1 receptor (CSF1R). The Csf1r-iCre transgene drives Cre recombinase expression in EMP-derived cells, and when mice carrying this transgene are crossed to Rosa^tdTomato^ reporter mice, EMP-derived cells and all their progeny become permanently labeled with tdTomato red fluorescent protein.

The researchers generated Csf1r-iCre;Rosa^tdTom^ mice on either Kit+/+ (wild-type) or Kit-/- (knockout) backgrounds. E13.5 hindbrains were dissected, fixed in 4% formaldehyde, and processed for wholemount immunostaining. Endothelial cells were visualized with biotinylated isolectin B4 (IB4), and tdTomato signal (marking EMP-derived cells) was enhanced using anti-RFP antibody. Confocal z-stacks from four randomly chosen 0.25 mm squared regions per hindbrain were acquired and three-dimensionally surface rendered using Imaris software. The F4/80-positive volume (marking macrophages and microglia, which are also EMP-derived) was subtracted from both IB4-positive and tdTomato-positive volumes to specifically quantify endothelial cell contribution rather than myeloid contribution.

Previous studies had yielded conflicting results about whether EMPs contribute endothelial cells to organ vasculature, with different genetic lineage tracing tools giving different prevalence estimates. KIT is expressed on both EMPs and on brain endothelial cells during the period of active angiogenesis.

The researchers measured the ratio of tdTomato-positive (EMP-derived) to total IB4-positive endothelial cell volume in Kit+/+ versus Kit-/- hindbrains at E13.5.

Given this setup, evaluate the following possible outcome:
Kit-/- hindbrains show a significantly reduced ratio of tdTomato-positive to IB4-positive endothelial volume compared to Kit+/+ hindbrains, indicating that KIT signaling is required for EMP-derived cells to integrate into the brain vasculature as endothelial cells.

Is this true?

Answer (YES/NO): NO